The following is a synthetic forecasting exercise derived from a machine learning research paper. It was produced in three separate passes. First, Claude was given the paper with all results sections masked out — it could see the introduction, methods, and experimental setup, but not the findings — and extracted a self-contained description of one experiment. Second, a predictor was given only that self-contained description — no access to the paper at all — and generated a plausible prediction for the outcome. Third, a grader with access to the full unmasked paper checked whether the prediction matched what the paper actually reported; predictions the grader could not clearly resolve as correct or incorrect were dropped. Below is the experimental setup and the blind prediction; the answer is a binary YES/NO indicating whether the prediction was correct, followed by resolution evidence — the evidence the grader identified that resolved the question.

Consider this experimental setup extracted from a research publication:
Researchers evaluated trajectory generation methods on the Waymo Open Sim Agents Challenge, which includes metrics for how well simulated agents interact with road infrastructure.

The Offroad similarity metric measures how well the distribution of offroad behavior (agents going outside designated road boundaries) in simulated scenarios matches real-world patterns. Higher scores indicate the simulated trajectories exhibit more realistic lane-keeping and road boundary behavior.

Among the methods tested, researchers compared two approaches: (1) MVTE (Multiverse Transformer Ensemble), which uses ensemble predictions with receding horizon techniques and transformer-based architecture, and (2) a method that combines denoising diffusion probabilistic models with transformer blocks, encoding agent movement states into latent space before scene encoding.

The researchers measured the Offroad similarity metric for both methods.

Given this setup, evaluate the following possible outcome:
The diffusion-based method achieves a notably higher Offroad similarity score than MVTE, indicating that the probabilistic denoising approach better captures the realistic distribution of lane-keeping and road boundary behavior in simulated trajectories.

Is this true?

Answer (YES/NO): NO